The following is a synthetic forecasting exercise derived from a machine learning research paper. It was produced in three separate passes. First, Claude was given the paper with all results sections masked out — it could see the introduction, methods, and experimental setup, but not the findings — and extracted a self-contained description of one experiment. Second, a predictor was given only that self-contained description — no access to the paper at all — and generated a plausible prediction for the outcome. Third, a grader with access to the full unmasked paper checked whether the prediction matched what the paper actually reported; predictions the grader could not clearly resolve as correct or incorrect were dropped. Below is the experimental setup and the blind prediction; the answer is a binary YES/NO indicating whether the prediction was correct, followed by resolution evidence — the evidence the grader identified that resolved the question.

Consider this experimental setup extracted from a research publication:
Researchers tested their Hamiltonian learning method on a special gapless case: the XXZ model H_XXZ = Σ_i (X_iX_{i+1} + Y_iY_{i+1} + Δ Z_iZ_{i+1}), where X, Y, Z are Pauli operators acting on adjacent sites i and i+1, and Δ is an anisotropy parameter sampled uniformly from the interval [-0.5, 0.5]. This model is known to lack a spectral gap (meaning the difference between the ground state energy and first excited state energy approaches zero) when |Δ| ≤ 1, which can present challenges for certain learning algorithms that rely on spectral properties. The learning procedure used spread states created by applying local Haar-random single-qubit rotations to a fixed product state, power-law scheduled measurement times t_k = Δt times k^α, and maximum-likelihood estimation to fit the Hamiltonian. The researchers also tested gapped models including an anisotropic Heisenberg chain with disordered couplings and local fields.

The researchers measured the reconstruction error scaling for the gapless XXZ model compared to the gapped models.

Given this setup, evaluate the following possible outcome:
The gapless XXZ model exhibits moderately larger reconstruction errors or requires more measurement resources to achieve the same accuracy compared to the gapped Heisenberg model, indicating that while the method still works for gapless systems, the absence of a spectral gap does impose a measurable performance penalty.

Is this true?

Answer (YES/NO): NO